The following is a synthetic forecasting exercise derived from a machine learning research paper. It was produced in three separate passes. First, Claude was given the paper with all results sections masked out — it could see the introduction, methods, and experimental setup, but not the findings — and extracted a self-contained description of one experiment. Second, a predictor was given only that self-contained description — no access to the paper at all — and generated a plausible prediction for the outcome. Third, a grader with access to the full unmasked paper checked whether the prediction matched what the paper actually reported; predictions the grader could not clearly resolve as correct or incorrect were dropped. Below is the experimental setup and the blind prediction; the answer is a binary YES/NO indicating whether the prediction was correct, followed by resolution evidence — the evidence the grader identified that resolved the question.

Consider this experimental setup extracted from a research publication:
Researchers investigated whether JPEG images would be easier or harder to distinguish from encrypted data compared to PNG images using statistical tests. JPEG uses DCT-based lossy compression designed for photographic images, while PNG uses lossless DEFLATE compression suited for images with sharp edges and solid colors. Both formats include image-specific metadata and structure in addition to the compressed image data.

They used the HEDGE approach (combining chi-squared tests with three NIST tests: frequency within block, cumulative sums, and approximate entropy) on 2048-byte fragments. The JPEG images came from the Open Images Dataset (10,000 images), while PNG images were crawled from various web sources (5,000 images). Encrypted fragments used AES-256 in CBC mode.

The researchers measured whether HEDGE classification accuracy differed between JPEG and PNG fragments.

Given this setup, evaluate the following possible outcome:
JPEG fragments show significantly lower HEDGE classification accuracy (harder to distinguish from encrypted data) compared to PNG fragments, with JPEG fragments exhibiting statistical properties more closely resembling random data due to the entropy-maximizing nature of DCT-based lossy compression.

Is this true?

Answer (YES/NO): YES